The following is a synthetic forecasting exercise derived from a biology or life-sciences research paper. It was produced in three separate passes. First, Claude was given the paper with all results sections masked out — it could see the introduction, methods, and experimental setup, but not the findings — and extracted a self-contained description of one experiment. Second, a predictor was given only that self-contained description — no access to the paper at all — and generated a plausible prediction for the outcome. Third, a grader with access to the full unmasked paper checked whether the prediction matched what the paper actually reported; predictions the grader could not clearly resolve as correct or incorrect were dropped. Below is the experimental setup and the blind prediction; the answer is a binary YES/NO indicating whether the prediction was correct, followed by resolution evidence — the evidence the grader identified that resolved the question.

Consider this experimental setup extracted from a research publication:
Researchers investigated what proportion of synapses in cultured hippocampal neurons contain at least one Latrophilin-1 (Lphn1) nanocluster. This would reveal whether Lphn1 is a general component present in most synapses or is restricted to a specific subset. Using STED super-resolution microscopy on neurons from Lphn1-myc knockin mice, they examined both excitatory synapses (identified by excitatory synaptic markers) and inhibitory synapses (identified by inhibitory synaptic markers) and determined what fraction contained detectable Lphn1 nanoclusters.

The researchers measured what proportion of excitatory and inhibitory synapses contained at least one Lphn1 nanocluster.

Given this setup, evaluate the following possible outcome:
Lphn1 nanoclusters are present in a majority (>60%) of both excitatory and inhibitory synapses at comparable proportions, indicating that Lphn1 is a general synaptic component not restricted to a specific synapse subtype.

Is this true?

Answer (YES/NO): NO